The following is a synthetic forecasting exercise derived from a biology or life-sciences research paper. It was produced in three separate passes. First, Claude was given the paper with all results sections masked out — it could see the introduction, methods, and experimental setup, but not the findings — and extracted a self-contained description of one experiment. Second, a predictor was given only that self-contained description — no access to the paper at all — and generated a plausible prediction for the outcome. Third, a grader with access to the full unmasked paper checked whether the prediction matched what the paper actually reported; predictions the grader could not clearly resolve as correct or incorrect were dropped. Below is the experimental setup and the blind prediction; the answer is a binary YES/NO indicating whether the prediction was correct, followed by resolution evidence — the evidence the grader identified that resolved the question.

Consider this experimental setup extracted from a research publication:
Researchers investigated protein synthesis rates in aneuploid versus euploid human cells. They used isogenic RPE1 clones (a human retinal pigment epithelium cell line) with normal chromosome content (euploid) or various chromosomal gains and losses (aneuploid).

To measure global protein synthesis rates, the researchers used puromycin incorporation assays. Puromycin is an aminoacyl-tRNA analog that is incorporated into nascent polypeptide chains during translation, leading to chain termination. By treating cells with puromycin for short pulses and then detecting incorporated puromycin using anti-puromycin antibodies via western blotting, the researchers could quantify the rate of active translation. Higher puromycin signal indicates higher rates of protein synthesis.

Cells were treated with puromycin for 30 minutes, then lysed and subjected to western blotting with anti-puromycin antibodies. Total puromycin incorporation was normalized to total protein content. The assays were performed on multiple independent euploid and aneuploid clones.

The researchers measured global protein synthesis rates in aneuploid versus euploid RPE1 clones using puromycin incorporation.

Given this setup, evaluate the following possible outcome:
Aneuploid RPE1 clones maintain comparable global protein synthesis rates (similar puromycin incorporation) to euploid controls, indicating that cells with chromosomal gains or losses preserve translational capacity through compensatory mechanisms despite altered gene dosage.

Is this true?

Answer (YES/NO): NO